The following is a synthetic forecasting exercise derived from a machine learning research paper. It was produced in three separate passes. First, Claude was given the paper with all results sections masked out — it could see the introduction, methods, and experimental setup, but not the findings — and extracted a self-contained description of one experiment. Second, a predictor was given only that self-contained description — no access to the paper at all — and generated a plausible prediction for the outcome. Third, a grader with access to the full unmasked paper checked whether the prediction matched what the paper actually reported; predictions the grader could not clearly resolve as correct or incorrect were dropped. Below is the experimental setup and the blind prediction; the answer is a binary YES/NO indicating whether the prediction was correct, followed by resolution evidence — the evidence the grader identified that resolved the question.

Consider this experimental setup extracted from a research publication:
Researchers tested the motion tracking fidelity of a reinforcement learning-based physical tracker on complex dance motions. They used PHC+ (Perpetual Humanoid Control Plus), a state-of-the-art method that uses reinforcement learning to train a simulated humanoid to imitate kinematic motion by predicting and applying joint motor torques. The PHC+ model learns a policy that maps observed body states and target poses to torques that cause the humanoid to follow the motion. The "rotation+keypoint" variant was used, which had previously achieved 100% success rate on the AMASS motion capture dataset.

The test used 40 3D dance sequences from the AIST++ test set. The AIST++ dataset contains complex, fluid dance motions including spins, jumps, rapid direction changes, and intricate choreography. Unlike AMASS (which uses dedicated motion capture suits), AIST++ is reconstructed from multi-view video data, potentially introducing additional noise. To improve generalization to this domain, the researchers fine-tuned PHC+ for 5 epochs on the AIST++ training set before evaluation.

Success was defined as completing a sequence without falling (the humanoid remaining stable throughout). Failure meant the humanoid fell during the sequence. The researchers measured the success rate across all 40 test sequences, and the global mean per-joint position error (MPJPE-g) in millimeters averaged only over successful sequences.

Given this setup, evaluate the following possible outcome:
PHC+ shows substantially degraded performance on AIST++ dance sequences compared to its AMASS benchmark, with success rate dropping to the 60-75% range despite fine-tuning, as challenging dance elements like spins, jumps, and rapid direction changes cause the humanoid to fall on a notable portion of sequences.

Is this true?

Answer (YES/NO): NO